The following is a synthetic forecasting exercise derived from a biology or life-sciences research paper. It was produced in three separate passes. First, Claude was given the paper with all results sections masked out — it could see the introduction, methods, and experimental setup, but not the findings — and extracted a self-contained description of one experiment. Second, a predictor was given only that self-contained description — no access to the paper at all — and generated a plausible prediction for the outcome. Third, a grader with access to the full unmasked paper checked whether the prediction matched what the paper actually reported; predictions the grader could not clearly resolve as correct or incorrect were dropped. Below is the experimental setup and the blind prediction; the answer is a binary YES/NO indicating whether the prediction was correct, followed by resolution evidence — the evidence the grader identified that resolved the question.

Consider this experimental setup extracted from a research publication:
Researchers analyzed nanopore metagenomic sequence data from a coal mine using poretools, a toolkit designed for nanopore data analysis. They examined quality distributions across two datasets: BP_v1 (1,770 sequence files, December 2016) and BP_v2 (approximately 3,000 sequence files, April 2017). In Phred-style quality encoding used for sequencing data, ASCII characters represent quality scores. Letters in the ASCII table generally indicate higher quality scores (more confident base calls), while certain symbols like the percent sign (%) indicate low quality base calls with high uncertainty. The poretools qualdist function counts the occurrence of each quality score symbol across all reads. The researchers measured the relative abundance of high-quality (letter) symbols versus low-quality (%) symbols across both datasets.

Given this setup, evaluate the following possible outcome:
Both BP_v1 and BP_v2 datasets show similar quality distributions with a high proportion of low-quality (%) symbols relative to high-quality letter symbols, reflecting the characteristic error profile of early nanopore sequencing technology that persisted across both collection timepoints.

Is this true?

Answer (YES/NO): YES